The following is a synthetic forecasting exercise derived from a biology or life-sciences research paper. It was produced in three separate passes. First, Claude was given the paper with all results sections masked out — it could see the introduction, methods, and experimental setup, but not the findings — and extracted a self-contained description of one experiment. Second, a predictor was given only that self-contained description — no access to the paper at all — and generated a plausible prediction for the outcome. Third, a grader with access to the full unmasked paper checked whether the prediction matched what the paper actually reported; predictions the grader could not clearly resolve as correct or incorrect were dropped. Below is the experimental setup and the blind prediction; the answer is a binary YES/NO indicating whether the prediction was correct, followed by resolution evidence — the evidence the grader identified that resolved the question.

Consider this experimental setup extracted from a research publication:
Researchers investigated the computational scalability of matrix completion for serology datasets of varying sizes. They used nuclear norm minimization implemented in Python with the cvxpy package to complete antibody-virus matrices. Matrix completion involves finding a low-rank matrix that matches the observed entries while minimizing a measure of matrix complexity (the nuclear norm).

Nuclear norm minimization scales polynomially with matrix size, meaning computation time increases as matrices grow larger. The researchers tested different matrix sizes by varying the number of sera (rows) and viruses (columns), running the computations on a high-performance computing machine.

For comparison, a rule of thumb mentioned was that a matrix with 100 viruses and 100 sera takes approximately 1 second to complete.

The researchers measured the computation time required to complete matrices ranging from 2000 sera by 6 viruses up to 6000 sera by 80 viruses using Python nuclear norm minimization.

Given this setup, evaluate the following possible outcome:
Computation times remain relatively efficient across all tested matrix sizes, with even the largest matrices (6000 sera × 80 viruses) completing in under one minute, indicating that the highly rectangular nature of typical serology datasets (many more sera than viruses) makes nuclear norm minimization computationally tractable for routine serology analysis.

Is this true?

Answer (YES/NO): NO